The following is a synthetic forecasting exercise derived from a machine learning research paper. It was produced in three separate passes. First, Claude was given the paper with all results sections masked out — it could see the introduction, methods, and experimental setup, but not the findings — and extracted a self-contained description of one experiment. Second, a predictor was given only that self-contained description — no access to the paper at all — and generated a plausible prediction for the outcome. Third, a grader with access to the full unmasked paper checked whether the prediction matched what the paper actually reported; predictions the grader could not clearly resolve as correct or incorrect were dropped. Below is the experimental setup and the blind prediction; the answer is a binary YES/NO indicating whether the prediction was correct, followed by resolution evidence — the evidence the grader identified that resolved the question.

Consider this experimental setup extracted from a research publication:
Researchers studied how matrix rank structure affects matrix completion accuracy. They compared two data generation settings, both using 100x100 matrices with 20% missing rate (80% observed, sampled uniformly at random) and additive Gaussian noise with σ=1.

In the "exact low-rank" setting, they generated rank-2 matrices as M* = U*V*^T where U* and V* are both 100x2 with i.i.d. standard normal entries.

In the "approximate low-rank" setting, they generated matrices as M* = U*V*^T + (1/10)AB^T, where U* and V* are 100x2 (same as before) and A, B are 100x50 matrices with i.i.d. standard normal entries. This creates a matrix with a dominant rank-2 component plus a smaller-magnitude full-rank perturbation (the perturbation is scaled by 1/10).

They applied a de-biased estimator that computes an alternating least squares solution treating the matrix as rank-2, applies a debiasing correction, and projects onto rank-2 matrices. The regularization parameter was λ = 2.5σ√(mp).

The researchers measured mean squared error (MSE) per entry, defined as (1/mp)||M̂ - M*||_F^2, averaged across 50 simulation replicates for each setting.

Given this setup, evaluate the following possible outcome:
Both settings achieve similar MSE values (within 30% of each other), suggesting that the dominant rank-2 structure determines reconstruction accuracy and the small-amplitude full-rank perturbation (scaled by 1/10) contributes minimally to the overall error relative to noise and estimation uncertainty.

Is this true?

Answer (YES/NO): NO